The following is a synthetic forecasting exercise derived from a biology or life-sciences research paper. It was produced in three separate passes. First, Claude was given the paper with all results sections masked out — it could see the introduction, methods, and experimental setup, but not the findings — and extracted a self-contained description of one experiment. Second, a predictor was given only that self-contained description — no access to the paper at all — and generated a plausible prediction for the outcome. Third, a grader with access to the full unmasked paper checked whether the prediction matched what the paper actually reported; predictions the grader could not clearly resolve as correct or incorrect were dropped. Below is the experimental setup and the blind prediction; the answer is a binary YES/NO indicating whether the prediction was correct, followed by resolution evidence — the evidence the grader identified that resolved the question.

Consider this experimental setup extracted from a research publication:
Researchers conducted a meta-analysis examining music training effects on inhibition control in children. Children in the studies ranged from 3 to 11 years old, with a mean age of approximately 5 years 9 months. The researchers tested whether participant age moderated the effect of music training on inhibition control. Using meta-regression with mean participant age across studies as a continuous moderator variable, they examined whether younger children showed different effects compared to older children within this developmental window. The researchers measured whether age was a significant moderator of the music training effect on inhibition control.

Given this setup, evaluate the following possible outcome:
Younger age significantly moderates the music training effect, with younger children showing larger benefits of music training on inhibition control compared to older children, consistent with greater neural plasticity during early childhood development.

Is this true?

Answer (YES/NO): NO